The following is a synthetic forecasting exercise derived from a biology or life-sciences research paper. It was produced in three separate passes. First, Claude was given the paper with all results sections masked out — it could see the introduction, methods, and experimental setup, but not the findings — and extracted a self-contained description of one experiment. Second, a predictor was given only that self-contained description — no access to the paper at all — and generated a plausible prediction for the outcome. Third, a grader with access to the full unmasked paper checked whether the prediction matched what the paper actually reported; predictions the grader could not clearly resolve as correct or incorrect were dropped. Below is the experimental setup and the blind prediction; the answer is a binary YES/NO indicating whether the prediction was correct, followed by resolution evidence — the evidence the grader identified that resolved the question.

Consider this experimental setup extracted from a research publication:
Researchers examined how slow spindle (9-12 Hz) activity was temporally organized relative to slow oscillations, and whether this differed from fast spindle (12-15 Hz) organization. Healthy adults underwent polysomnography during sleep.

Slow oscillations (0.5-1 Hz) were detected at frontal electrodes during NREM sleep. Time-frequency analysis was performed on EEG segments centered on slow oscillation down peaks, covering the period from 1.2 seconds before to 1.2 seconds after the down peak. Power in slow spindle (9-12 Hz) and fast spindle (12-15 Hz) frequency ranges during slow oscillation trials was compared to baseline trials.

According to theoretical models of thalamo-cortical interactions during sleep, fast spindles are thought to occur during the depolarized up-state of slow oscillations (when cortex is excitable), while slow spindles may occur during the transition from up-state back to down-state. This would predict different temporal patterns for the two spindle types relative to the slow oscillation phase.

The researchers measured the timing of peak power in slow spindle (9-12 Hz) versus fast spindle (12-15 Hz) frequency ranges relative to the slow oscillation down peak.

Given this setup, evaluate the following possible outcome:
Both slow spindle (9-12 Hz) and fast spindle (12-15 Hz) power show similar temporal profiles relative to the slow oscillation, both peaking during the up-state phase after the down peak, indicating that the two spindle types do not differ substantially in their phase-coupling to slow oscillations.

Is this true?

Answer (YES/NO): NO